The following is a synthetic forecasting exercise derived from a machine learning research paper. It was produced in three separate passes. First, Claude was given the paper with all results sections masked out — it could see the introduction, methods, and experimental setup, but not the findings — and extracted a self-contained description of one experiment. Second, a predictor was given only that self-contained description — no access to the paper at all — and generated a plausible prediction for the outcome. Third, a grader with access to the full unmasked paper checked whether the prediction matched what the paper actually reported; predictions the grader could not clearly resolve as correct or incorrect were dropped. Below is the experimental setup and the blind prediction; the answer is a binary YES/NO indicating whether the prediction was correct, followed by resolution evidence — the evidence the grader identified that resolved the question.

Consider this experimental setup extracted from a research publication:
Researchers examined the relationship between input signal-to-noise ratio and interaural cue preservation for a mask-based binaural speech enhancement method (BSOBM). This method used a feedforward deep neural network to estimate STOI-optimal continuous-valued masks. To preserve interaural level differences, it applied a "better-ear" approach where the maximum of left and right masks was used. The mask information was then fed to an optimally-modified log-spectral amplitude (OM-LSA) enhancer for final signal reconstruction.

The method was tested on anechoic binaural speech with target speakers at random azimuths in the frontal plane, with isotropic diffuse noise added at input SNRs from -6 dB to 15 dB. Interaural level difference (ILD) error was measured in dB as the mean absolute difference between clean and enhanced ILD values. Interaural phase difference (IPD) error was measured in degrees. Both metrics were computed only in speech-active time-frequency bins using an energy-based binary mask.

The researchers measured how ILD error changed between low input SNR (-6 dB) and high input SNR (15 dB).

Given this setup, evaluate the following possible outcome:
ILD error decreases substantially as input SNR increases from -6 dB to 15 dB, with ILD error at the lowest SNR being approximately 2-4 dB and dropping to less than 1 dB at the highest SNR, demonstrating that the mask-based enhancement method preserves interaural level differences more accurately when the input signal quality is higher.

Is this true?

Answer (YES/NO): NO